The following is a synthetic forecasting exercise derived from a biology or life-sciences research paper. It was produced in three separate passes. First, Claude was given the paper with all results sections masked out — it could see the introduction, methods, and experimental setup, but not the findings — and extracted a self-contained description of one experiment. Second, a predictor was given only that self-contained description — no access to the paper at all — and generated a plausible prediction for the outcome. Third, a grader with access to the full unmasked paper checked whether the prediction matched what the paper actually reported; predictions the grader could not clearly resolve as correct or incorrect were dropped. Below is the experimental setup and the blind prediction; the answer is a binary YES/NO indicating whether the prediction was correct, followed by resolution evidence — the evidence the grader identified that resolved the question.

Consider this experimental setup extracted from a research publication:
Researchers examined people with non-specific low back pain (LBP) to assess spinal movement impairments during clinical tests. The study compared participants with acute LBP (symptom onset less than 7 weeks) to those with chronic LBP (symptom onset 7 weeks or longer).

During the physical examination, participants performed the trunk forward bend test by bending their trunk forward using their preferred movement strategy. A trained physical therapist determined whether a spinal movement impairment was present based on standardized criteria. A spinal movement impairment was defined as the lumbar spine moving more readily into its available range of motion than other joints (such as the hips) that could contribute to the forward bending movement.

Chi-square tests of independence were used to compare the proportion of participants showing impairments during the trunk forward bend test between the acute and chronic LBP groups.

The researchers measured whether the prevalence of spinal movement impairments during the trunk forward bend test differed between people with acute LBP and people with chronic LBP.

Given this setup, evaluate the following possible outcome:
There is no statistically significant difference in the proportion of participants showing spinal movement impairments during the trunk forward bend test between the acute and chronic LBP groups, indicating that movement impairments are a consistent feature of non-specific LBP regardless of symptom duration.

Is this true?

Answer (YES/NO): YES